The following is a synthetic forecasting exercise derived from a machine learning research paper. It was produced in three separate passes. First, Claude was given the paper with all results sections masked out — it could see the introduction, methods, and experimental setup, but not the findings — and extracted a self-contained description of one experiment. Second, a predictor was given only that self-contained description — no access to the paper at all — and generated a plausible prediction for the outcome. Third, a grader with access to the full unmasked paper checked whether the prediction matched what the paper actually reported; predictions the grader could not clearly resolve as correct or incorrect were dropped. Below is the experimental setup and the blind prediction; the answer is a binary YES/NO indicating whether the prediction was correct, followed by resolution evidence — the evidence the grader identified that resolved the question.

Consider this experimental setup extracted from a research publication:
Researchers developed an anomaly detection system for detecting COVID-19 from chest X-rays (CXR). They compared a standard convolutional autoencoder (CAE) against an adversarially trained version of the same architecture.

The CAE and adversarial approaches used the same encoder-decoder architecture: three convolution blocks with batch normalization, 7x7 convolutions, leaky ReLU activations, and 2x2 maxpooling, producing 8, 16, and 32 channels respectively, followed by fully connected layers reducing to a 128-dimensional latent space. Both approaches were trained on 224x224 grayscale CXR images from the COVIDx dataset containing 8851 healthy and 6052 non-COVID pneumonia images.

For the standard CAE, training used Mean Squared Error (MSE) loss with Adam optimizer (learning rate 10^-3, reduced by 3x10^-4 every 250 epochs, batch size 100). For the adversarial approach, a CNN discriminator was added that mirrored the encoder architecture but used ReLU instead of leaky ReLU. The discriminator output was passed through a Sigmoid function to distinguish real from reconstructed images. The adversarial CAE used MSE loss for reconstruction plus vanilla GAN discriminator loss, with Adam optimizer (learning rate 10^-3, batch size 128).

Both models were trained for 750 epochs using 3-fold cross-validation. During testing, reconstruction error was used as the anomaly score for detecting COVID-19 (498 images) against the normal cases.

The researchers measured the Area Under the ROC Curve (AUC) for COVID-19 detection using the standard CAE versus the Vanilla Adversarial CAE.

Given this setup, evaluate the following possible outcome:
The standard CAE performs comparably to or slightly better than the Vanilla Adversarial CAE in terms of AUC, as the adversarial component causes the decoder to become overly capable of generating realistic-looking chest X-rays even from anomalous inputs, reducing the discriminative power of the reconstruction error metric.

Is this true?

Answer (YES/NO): YES